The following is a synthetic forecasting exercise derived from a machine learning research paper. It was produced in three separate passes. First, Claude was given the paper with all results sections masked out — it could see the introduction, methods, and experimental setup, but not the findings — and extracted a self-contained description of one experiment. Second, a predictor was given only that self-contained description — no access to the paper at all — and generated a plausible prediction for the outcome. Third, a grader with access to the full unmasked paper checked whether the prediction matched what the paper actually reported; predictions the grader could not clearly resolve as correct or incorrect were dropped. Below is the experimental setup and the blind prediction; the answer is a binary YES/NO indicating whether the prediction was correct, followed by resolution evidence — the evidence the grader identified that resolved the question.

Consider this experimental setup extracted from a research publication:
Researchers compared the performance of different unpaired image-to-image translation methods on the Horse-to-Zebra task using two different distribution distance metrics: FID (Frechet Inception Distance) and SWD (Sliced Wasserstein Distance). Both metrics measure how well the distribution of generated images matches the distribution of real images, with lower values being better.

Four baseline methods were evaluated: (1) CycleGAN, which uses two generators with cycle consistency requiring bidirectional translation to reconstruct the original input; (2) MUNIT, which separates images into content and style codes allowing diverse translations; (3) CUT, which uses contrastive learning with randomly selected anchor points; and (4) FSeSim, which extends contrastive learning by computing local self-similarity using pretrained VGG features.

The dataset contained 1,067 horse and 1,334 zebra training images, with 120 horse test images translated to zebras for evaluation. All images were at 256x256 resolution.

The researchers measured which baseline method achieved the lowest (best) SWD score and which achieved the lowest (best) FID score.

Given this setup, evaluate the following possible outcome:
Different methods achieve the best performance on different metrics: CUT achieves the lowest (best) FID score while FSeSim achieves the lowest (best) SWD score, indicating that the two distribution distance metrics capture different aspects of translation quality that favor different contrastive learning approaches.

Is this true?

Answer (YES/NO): NO